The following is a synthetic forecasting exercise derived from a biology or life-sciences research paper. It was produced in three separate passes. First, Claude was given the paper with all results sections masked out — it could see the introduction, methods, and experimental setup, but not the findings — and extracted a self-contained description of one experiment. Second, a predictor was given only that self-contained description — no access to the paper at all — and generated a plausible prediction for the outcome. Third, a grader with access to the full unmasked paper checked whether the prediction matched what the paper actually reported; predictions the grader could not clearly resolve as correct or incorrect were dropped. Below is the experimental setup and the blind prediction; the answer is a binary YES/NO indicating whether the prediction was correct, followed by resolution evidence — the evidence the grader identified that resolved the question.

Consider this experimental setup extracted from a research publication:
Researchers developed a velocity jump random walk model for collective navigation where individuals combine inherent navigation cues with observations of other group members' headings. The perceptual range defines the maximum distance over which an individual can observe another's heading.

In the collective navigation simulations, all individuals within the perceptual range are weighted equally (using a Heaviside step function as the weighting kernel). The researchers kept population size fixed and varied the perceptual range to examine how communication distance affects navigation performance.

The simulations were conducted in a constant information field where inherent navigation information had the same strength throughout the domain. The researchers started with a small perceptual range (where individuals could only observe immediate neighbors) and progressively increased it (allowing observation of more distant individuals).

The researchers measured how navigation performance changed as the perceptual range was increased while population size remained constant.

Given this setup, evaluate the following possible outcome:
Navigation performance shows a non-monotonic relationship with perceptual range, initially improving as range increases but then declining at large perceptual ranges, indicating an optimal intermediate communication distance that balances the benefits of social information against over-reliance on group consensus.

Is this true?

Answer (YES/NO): NO